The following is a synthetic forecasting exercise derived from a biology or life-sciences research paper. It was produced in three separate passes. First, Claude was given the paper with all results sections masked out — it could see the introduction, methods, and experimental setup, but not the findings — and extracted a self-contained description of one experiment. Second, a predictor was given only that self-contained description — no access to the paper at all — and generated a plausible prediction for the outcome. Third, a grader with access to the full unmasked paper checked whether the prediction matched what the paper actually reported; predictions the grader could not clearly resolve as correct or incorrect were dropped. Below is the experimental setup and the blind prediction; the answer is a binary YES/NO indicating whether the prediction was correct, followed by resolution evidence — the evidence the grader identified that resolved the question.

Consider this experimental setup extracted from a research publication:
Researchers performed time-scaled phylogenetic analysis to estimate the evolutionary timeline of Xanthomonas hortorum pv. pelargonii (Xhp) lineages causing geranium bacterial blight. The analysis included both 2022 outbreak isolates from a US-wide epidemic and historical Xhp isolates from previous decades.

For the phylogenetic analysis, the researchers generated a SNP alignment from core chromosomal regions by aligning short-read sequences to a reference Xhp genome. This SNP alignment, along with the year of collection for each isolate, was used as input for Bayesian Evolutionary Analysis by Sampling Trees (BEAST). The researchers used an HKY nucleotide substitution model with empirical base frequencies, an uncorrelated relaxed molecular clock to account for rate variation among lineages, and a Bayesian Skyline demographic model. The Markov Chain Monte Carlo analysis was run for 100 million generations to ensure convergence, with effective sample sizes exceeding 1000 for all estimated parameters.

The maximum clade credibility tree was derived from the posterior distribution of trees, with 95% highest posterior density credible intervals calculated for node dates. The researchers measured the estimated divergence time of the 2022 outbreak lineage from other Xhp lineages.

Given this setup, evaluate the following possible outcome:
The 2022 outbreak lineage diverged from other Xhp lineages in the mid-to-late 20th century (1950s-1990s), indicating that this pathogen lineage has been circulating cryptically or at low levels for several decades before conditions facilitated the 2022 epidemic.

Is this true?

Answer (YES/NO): NO